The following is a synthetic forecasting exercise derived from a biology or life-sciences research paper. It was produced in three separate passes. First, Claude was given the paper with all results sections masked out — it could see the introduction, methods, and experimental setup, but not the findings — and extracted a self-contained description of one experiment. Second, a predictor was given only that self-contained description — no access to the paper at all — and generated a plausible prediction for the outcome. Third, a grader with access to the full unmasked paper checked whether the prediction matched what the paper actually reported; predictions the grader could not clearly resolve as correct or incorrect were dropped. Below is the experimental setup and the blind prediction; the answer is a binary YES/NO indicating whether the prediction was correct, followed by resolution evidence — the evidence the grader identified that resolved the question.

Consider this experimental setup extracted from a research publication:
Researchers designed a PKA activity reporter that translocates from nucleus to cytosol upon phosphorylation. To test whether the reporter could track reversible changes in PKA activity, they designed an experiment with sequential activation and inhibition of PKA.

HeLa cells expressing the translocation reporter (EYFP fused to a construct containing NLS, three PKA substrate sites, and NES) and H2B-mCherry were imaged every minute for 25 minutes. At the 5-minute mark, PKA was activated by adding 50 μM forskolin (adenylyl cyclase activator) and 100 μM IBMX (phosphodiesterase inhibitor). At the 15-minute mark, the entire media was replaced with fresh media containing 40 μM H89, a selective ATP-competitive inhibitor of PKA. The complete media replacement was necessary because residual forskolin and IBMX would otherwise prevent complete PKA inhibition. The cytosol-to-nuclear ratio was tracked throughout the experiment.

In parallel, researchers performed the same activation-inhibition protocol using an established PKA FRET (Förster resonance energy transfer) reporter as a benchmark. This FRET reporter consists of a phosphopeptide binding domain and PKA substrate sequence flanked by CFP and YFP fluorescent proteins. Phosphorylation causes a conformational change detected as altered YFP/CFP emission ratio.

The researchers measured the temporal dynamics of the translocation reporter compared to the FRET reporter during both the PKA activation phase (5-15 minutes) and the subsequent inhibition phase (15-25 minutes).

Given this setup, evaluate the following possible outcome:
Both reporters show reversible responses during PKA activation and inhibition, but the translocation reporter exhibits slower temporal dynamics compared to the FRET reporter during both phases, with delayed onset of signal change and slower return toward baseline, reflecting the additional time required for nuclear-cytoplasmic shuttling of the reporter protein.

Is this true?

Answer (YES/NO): NO